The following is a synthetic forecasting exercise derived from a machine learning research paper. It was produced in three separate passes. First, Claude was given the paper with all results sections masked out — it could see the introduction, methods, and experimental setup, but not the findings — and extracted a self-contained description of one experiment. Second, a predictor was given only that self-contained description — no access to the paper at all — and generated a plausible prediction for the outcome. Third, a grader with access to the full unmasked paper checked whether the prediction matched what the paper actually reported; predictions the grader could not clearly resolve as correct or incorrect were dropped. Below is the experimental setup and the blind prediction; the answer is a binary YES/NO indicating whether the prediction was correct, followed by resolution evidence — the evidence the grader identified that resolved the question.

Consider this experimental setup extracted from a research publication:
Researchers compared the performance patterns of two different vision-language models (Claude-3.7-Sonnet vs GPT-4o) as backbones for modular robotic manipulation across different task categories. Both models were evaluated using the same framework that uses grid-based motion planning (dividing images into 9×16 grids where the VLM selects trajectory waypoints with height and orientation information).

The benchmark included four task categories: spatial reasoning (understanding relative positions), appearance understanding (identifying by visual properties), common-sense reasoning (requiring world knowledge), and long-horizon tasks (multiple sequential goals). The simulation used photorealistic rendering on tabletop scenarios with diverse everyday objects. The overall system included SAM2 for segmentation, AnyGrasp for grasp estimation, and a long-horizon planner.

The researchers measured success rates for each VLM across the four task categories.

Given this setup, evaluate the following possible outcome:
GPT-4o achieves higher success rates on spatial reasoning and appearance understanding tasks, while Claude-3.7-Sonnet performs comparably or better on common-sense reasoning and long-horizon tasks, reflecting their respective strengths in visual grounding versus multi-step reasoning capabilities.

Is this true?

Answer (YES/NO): NO